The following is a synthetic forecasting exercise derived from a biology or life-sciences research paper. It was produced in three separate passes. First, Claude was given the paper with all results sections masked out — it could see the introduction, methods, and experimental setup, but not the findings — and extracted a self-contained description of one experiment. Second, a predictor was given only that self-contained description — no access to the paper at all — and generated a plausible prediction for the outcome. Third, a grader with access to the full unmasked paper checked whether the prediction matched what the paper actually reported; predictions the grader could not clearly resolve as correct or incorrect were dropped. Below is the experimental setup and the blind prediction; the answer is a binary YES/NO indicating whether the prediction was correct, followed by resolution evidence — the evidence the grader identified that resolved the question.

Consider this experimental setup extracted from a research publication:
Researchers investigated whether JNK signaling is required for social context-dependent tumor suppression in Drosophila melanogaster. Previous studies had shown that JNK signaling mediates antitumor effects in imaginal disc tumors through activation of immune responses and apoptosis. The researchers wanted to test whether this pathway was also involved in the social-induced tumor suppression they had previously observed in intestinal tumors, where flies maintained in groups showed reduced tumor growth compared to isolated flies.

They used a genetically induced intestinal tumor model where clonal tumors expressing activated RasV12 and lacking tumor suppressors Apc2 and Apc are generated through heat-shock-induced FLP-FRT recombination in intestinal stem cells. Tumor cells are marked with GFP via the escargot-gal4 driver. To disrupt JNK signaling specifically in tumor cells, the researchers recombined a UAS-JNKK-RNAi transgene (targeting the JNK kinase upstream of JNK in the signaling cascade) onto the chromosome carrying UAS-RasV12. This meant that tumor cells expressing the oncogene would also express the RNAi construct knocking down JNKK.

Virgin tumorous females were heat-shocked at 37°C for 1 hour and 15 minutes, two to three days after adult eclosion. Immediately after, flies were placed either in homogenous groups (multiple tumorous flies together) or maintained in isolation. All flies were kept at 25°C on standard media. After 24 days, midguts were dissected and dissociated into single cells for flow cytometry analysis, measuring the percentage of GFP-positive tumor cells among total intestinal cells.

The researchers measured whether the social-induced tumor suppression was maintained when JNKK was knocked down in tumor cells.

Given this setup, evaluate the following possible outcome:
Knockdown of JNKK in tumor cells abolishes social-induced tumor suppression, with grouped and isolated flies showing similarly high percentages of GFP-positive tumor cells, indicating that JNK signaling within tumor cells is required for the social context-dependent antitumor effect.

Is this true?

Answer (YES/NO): NO